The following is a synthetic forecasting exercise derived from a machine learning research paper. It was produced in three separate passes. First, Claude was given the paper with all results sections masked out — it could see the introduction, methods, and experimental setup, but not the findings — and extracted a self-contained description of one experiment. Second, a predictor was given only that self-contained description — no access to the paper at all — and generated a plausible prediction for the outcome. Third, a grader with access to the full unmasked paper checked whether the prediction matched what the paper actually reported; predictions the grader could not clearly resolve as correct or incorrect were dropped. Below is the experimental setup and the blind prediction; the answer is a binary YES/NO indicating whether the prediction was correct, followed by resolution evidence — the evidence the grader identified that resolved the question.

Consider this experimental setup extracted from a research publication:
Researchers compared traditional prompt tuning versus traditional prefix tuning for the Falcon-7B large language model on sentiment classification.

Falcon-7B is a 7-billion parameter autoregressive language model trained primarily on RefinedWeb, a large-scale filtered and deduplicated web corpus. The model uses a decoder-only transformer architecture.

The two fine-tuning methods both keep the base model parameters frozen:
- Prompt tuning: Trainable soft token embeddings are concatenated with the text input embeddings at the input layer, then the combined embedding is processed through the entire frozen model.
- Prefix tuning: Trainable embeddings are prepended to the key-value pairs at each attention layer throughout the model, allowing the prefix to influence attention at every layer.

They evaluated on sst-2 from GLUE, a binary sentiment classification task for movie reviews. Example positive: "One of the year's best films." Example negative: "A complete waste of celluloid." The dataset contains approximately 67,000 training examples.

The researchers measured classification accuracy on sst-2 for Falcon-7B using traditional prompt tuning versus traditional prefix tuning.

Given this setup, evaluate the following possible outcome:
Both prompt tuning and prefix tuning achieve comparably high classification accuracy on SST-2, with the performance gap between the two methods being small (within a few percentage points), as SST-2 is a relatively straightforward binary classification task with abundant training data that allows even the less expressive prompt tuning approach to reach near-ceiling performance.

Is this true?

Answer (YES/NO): NO